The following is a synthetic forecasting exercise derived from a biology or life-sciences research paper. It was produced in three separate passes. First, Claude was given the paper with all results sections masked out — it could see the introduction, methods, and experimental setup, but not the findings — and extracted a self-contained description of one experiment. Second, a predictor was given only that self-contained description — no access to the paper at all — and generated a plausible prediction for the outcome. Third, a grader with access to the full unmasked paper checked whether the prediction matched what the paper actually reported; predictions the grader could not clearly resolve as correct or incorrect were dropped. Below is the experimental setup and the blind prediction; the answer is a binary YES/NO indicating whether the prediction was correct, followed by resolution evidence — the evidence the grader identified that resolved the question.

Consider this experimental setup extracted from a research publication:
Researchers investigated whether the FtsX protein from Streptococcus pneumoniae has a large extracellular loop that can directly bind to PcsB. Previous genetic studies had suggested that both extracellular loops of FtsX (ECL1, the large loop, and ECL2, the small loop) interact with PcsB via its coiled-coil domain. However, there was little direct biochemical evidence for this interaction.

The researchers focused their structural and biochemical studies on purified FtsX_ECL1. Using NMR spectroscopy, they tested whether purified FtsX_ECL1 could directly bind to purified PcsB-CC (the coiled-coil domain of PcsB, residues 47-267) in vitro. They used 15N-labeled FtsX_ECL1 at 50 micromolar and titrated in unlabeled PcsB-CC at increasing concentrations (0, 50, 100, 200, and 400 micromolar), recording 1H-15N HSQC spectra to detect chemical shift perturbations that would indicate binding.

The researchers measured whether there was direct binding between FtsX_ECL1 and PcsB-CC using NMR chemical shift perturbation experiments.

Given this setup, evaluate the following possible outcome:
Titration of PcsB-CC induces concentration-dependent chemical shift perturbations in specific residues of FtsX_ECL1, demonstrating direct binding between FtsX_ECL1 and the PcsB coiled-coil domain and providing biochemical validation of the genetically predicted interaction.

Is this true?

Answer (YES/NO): YES